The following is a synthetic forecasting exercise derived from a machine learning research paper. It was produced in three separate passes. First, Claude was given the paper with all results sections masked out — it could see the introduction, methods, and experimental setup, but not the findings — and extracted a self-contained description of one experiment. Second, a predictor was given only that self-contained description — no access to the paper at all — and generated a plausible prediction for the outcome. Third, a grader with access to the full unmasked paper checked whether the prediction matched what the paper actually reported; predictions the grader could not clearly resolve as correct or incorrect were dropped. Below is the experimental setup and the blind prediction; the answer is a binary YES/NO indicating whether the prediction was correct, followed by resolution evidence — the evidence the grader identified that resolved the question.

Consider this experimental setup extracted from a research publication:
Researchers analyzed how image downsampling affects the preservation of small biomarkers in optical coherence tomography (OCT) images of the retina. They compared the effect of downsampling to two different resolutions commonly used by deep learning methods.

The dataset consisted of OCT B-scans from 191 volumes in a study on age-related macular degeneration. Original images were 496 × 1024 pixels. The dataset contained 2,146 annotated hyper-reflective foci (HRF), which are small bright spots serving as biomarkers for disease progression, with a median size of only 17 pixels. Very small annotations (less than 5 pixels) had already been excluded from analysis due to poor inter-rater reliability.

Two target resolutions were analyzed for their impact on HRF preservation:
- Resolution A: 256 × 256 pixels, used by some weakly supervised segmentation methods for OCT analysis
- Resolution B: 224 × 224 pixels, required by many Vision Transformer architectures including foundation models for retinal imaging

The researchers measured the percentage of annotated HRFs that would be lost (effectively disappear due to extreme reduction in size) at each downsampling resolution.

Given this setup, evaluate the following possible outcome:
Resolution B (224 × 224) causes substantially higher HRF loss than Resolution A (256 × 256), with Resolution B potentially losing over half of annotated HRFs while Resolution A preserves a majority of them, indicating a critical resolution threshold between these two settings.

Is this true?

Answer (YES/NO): NO